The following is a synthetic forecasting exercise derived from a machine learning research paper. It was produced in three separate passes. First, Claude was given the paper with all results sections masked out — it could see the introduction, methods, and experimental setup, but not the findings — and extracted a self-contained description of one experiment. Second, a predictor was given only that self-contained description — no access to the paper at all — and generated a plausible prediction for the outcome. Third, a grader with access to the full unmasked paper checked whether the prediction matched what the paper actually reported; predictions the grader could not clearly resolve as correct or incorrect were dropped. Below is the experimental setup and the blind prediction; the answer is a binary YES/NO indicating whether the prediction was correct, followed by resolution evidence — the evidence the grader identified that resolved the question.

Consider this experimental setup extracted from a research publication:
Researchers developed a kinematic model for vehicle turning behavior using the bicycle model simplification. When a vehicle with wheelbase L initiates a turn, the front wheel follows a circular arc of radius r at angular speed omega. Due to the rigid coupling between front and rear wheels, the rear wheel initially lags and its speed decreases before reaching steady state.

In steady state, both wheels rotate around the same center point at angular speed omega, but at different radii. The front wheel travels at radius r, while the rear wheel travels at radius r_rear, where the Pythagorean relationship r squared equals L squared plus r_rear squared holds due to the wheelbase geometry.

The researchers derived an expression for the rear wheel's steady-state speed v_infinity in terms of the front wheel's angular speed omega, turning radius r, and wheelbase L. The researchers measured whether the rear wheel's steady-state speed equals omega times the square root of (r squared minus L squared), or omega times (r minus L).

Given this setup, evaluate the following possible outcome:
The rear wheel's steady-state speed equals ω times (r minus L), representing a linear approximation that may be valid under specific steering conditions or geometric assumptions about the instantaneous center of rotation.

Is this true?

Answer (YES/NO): NO